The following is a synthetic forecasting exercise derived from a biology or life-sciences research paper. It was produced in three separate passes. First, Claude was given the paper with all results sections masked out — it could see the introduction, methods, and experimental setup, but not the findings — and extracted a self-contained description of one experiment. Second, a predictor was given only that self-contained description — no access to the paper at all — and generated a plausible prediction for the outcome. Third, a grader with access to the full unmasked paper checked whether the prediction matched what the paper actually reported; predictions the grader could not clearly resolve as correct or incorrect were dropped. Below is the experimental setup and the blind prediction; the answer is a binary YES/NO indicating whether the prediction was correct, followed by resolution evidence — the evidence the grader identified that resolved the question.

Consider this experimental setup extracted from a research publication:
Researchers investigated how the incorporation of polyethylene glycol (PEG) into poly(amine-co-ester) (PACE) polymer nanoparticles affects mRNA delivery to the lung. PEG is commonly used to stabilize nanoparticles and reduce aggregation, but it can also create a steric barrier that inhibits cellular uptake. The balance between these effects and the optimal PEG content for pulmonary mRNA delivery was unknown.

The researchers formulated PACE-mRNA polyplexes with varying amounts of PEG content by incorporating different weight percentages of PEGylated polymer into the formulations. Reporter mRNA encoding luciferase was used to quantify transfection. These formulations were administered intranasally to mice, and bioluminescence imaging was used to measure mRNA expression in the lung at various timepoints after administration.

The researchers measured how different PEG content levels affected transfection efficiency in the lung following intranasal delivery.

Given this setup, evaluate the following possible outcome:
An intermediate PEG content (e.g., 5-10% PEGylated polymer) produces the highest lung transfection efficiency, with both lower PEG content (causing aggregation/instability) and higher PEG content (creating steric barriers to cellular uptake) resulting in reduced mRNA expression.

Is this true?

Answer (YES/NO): YES